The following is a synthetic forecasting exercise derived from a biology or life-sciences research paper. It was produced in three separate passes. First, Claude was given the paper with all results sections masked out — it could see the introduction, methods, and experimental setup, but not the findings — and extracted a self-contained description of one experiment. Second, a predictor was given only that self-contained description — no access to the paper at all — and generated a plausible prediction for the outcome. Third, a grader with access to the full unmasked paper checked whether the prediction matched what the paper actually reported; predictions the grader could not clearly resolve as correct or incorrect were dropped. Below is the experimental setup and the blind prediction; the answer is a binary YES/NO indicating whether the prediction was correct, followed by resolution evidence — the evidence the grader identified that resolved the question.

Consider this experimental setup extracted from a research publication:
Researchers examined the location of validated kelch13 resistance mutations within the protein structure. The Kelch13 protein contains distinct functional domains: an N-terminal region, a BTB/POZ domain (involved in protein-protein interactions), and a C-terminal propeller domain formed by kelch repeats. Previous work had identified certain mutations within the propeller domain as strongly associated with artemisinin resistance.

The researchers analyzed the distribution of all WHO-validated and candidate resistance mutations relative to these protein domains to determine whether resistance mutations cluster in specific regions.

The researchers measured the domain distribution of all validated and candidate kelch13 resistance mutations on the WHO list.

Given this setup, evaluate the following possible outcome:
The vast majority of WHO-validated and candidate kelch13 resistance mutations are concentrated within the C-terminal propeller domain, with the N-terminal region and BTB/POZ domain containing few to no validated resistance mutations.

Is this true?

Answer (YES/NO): NO